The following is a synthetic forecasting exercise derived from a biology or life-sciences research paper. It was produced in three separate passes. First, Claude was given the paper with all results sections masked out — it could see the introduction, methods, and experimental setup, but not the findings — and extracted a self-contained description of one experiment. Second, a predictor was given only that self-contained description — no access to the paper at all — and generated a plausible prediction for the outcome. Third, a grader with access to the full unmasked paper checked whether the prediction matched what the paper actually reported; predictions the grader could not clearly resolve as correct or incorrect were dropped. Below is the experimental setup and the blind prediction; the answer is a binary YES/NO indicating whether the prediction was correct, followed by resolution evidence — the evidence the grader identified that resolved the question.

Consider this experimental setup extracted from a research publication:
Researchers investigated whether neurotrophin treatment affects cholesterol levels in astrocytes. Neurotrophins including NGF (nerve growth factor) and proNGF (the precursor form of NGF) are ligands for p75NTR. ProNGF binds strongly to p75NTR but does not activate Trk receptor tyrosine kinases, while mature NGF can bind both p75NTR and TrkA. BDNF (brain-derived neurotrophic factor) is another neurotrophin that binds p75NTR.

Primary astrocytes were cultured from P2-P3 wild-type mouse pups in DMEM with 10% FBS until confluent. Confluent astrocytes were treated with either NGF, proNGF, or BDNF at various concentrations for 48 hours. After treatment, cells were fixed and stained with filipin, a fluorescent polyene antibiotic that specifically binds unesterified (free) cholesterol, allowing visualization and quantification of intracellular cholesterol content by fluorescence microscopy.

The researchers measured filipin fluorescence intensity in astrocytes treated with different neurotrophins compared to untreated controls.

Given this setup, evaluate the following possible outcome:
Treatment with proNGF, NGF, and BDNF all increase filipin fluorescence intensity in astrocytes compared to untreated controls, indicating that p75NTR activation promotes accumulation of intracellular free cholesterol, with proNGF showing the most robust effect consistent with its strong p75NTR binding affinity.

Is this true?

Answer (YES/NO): NO